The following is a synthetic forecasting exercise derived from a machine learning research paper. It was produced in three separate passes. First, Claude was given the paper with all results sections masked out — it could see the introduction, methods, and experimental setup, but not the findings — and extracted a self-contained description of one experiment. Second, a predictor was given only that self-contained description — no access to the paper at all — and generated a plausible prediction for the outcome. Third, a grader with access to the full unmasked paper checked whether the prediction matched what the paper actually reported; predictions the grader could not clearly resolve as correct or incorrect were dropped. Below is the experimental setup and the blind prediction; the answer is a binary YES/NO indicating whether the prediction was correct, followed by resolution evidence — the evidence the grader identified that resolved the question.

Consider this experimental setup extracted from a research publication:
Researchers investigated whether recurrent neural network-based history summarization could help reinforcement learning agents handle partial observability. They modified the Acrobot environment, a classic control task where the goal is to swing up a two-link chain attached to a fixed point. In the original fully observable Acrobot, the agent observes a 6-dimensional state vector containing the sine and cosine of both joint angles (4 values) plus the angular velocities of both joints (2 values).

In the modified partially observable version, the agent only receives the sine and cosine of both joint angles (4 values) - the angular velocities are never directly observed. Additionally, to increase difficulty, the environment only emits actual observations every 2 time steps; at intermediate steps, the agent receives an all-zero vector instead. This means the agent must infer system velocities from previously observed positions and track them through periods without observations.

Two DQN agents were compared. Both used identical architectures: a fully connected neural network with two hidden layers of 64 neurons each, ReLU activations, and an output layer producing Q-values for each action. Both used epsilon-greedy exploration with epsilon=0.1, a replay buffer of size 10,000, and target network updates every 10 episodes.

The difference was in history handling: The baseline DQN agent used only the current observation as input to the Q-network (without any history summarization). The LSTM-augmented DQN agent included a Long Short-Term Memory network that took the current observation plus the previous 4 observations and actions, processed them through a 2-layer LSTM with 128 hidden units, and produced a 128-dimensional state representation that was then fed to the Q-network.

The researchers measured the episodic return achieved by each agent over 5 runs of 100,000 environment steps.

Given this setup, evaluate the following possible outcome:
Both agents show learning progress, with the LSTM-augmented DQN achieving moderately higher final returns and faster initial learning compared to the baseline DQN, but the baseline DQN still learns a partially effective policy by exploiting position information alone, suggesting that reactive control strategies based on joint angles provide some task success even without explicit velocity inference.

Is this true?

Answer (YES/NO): NO